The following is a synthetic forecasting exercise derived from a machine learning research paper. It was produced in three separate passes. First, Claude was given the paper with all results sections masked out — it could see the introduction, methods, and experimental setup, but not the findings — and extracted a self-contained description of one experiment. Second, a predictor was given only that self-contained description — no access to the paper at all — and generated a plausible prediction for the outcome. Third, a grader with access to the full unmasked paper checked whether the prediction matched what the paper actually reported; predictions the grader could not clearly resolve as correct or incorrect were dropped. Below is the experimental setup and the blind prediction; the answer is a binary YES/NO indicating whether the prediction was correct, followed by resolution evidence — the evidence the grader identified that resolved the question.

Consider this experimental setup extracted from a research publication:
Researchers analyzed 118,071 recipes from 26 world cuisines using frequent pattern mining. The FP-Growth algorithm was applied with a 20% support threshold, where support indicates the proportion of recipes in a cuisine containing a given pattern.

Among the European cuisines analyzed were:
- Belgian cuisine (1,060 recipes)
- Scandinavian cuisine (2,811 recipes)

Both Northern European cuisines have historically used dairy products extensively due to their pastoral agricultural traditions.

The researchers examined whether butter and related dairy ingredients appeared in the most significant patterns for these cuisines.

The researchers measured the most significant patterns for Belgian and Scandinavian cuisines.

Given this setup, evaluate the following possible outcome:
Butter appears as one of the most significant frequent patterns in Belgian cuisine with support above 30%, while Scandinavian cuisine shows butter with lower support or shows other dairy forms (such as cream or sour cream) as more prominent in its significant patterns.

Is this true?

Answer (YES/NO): NO